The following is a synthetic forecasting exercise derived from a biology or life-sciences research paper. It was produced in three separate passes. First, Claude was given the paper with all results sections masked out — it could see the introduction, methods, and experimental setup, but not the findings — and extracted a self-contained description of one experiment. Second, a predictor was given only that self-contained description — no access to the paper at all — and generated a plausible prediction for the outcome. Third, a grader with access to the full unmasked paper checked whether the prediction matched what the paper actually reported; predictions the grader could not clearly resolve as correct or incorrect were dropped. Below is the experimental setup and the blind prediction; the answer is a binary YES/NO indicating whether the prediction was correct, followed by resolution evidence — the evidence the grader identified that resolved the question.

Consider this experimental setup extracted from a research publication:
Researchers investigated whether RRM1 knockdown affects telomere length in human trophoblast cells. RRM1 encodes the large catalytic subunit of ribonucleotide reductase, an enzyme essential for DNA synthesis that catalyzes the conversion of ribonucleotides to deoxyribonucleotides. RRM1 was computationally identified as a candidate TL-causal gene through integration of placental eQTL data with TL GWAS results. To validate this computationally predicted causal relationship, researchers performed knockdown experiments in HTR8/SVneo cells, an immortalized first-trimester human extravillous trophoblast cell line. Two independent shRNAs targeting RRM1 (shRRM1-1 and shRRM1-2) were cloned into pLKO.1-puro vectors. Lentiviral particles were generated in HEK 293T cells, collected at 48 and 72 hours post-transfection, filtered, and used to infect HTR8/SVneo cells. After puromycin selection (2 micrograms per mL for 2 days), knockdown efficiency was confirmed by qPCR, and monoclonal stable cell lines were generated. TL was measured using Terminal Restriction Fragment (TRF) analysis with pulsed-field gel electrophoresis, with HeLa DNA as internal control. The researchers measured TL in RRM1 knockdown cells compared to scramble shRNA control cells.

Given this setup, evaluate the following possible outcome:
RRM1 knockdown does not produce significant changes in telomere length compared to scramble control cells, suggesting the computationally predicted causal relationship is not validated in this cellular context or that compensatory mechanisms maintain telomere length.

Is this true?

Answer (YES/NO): NO